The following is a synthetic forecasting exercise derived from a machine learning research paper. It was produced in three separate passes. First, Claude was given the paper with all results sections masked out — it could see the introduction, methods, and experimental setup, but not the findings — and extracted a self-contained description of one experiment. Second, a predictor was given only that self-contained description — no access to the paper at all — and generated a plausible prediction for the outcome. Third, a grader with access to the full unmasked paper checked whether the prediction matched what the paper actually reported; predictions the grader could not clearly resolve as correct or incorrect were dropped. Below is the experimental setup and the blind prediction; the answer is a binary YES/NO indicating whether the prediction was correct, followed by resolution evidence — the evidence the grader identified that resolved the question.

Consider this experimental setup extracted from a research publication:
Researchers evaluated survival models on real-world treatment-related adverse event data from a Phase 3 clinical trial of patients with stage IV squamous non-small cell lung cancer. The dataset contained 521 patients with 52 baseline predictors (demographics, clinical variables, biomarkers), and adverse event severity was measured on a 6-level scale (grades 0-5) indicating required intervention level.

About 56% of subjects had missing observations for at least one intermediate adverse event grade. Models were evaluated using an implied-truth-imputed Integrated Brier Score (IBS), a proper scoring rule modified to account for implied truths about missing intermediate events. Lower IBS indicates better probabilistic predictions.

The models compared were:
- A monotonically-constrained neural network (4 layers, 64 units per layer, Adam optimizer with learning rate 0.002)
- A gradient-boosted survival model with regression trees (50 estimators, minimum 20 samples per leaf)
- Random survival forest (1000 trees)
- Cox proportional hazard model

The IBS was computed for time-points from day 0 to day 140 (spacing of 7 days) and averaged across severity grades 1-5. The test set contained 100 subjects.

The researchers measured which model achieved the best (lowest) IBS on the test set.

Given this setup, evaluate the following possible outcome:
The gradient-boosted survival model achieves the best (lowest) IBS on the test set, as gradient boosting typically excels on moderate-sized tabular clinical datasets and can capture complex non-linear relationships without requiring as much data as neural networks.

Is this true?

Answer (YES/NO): YES